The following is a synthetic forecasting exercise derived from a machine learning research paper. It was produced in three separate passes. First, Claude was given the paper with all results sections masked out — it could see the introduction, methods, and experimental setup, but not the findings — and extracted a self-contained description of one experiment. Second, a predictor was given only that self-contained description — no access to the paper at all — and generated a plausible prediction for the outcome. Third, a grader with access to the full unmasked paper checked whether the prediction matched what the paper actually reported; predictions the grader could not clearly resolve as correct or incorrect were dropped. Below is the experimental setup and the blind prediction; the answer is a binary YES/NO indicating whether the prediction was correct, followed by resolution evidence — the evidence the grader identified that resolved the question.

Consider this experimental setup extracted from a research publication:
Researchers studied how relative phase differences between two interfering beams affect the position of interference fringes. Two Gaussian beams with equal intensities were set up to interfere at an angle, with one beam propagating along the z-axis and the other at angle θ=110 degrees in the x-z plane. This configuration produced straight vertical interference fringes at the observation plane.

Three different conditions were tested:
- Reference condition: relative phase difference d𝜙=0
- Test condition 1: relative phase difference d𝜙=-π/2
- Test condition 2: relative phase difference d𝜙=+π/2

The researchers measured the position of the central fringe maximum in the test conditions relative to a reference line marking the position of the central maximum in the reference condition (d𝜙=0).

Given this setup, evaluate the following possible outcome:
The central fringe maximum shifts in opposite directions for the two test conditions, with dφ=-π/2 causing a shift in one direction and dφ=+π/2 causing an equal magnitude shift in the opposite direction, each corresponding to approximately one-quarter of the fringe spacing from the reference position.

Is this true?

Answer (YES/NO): YES